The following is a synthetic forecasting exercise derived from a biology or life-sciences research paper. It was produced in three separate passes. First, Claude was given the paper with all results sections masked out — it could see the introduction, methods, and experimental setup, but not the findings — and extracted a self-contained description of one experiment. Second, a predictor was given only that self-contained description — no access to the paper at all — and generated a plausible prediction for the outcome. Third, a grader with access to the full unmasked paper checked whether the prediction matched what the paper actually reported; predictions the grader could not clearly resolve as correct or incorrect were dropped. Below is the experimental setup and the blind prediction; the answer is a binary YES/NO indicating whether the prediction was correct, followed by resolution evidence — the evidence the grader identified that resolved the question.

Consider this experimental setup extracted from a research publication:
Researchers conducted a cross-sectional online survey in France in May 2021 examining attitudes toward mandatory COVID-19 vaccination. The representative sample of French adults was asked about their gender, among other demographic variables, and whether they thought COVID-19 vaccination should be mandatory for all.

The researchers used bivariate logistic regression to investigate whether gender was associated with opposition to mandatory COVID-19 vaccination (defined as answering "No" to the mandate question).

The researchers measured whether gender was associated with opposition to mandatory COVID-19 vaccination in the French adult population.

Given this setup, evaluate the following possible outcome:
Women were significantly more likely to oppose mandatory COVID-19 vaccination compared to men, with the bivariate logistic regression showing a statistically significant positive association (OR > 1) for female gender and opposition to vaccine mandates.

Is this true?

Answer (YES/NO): NO